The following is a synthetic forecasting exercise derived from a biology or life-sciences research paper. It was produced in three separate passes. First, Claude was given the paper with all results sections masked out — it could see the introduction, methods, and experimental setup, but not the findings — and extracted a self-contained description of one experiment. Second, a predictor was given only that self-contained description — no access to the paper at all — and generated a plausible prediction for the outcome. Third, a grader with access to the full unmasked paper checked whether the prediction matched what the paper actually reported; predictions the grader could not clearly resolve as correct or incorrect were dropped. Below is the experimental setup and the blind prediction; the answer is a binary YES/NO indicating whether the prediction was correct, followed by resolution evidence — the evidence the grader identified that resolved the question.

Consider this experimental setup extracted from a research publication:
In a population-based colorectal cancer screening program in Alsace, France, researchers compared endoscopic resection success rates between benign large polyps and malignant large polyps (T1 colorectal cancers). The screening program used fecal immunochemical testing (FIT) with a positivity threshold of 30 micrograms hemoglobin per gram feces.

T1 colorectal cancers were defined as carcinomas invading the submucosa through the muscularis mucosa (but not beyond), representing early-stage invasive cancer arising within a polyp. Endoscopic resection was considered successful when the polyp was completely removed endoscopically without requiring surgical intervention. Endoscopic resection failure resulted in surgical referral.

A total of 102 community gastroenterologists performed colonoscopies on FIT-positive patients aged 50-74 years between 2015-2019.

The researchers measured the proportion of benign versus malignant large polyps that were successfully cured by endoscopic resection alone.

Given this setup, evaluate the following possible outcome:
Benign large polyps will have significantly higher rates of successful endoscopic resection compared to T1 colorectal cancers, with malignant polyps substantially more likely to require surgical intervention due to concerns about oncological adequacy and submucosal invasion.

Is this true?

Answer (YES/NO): YES